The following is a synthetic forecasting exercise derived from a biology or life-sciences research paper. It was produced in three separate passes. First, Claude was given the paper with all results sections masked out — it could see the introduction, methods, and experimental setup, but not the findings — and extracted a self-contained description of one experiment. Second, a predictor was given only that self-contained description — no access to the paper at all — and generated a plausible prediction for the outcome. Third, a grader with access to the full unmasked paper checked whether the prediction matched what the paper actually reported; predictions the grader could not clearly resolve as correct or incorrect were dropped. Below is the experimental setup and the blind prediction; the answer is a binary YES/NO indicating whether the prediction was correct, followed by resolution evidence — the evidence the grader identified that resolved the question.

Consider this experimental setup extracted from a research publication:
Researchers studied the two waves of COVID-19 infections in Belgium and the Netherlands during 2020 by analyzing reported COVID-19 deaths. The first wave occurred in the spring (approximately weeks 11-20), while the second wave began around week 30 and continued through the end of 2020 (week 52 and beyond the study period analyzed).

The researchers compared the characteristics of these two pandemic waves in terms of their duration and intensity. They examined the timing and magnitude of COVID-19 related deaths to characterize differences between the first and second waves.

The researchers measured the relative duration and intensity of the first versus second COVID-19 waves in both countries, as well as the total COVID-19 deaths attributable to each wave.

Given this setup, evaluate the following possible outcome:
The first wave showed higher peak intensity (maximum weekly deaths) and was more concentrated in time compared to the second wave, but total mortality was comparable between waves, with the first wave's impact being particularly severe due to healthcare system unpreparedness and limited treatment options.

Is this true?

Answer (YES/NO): NO